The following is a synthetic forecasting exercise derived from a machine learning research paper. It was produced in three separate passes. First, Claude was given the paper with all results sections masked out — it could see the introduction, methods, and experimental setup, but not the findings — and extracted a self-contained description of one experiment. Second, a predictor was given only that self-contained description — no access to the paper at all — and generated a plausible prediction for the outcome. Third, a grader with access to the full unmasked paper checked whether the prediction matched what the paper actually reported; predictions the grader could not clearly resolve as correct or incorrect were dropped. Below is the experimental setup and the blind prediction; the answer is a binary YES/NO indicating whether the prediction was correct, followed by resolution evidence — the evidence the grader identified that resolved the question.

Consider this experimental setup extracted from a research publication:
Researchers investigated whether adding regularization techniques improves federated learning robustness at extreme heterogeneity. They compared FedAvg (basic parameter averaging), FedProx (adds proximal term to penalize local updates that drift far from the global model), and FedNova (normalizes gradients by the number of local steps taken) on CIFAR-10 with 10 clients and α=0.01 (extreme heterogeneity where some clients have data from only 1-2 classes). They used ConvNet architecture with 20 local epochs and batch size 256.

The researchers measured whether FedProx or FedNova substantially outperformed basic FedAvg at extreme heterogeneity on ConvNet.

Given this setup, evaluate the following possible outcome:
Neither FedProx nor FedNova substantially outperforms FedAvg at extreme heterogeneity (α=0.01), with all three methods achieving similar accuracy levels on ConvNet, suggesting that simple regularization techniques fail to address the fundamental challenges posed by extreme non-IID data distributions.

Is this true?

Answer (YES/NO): NO